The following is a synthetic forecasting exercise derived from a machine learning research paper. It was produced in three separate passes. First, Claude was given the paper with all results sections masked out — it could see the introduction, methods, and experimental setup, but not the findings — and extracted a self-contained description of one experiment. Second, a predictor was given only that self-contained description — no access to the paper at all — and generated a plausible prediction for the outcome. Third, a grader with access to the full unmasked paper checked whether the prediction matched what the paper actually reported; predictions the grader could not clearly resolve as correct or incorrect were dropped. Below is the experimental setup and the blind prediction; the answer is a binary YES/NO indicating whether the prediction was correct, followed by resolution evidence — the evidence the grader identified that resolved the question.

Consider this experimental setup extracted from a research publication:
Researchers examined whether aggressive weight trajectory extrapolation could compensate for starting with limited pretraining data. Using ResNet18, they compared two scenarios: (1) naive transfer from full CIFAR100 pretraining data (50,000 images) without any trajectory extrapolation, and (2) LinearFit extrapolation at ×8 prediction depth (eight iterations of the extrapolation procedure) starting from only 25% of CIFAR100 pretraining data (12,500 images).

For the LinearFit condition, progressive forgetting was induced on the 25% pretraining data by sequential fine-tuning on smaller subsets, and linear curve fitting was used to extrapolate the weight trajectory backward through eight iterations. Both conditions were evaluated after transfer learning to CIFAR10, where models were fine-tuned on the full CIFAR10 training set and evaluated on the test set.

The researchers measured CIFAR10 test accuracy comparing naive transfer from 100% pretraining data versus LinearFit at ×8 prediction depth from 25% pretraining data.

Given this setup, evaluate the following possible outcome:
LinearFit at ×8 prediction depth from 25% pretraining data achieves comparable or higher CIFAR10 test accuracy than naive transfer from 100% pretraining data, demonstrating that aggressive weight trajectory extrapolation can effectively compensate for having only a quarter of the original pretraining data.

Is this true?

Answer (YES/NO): NO